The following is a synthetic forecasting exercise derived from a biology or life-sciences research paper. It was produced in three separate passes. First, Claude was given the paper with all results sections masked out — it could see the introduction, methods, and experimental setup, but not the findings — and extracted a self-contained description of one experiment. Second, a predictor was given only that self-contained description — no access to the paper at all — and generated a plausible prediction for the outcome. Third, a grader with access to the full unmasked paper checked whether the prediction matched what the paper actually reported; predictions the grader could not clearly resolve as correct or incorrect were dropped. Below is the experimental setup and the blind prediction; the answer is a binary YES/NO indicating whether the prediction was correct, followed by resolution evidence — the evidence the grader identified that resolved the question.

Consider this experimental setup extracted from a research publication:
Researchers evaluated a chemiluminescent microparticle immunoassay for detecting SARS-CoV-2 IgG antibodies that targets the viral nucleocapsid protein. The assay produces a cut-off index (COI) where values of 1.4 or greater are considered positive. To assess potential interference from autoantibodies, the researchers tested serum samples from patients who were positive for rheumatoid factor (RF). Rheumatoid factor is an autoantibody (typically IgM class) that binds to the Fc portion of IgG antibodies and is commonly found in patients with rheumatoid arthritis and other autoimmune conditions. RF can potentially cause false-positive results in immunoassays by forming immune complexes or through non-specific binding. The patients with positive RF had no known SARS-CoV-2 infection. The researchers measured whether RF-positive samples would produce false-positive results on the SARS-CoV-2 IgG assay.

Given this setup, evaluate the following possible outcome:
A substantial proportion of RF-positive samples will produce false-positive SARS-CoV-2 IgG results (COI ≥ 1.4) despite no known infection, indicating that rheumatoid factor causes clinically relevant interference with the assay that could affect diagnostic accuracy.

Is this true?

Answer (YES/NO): NO